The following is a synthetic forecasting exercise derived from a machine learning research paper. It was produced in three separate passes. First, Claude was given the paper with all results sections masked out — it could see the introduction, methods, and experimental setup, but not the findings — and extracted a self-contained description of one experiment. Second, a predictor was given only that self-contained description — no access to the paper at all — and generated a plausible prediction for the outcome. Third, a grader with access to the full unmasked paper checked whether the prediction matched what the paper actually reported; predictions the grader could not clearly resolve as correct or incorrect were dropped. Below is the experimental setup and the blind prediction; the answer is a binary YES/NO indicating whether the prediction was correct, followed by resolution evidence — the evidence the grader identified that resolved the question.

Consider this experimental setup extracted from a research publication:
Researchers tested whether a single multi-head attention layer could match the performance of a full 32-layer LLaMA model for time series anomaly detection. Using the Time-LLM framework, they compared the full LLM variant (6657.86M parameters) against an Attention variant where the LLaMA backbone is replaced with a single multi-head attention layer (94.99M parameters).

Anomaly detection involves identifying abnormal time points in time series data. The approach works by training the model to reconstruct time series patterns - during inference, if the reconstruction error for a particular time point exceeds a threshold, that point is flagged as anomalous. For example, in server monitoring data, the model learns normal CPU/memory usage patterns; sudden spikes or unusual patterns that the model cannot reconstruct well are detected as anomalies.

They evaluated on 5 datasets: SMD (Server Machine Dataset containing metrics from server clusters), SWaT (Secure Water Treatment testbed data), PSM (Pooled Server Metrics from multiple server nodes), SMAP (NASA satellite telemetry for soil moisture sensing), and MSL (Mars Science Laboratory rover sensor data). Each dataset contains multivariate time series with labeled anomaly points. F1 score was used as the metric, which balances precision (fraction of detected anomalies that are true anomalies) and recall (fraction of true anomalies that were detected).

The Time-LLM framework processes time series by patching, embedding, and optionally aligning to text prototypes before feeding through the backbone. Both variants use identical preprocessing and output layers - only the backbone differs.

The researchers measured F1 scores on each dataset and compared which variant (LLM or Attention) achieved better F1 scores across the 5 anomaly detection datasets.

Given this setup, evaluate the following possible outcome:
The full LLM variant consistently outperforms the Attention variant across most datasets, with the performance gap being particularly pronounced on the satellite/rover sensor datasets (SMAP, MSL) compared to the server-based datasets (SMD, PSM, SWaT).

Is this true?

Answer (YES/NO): NO